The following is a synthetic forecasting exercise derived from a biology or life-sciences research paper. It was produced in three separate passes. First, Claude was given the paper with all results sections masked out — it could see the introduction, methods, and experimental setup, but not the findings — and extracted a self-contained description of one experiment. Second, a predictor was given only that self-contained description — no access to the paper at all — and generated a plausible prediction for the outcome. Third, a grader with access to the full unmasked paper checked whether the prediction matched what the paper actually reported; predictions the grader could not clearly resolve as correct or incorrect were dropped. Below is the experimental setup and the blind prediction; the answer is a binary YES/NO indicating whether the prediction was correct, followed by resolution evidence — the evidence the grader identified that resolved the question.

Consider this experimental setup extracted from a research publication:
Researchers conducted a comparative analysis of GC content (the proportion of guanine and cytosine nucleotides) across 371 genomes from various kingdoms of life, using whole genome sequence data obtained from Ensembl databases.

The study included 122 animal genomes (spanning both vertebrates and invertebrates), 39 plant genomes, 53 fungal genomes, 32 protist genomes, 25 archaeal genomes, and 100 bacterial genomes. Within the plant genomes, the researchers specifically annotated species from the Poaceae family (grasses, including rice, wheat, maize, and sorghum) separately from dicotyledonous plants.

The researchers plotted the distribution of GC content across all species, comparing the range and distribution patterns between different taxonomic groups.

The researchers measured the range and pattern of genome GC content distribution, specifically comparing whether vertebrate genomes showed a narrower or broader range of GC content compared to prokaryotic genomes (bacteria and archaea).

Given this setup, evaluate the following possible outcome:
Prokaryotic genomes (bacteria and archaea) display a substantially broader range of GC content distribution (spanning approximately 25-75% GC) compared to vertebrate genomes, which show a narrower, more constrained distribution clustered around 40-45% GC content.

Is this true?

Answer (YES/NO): NO